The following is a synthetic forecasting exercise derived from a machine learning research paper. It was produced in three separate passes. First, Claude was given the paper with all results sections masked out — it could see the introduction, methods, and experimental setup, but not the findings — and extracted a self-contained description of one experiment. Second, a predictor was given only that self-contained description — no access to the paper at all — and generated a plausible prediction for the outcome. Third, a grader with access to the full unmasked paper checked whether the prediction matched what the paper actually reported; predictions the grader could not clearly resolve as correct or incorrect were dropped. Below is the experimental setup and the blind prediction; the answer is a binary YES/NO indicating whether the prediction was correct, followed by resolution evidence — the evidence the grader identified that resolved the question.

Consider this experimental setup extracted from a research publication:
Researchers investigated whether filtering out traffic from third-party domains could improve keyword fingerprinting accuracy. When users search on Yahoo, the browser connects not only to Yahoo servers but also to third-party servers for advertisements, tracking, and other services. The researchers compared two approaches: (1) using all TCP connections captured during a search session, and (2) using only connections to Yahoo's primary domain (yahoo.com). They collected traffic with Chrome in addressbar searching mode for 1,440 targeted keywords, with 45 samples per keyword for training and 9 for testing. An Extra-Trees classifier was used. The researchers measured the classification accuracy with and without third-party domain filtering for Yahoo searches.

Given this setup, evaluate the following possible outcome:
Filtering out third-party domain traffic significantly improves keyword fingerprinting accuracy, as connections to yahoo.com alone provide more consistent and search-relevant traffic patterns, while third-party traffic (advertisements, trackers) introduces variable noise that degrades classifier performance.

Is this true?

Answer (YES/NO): YES